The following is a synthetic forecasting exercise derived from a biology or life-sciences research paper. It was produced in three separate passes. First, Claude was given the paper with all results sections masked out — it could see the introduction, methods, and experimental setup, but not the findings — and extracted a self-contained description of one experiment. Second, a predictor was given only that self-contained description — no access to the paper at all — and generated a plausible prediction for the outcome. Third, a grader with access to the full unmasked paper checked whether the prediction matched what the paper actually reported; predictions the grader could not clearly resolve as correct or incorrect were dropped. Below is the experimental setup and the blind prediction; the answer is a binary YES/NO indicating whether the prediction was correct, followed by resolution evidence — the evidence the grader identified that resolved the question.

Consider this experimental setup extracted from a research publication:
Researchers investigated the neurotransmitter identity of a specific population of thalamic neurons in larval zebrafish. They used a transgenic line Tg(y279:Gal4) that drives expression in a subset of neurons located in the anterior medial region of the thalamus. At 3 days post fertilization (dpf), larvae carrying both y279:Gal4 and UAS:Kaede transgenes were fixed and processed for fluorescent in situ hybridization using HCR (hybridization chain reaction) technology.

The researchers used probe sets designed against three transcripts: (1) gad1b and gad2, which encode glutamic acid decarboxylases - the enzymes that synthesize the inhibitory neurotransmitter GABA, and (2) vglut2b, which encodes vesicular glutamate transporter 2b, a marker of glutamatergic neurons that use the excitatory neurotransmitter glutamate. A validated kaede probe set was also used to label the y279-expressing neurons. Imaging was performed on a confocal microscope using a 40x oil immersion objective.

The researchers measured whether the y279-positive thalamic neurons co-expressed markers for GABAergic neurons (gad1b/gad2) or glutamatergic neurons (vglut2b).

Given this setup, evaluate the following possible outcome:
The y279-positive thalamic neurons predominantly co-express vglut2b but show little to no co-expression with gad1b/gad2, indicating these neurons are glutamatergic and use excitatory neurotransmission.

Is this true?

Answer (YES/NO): NO